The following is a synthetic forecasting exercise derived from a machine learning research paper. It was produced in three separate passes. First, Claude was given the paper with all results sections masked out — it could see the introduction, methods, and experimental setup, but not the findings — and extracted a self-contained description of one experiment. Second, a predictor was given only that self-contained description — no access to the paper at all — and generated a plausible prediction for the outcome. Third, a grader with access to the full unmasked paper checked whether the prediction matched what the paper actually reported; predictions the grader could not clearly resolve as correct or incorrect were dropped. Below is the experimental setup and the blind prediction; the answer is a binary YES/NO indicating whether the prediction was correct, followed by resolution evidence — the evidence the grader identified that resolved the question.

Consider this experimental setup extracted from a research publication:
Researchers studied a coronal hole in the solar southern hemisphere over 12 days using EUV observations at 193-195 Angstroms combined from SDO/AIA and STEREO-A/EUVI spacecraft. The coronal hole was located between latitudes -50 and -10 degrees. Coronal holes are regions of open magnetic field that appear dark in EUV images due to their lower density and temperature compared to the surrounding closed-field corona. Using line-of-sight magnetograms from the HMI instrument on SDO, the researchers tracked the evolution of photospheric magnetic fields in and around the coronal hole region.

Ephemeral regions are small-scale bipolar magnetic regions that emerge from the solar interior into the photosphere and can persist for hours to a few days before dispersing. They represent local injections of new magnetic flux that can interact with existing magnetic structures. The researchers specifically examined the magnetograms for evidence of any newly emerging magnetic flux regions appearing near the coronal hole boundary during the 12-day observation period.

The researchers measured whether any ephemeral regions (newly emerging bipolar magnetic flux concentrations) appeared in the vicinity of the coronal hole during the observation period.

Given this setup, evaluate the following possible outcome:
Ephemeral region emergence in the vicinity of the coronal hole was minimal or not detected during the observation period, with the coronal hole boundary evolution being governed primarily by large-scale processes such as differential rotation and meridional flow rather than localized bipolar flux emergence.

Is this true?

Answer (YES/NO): NO